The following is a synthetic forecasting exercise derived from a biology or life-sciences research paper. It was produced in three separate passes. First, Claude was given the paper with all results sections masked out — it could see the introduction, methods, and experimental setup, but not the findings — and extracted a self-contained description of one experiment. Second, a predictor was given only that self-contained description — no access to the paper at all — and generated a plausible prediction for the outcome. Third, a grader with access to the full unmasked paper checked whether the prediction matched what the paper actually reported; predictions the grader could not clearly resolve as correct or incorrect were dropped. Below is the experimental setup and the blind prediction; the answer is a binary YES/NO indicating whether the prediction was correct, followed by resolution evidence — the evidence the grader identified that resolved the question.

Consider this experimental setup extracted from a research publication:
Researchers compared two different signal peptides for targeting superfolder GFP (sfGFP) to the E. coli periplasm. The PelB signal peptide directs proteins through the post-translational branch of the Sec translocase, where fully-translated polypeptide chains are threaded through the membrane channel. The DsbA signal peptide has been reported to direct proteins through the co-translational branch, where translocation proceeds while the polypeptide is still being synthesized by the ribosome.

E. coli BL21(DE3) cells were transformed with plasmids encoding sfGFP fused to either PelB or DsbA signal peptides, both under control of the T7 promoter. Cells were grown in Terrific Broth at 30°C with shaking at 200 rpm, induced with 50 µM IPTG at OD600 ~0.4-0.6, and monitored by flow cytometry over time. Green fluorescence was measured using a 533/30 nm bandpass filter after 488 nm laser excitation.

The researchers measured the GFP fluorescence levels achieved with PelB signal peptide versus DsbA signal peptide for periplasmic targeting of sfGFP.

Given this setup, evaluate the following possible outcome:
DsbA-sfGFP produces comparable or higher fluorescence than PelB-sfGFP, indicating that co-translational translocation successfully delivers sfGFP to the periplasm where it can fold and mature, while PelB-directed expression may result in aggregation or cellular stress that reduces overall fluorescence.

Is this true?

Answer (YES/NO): NO